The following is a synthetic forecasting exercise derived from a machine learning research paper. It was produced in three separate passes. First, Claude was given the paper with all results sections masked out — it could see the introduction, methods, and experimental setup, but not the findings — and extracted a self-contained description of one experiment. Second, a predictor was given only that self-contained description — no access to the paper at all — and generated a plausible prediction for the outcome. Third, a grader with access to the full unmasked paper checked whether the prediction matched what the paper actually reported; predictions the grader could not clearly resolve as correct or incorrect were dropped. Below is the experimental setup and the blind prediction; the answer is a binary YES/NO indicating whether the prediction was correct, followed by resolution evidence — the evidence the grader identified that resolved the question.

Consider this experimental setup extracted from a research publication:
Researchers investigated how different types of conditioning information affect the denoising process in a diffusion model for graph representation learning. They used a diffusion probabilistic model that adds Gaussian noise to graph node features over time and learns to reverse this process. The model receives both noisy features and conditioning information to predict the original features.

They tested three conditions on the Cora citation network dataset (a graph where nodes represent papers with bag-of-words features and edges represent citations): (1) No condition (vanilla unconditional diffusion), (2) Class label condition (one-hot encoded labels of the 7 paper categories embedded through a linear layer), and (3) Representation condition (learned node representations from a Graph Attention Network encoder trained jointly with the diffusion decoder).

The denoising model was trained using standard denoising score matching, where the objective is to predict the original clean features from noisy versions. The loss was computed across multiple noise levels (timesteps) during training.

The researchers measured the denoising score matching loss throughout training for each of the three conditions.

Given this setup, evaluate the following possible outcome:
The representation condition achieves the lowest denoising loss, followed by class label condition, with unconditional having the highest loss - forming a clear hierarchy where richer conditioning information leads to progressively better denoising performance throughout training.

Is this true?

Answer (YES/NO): YES